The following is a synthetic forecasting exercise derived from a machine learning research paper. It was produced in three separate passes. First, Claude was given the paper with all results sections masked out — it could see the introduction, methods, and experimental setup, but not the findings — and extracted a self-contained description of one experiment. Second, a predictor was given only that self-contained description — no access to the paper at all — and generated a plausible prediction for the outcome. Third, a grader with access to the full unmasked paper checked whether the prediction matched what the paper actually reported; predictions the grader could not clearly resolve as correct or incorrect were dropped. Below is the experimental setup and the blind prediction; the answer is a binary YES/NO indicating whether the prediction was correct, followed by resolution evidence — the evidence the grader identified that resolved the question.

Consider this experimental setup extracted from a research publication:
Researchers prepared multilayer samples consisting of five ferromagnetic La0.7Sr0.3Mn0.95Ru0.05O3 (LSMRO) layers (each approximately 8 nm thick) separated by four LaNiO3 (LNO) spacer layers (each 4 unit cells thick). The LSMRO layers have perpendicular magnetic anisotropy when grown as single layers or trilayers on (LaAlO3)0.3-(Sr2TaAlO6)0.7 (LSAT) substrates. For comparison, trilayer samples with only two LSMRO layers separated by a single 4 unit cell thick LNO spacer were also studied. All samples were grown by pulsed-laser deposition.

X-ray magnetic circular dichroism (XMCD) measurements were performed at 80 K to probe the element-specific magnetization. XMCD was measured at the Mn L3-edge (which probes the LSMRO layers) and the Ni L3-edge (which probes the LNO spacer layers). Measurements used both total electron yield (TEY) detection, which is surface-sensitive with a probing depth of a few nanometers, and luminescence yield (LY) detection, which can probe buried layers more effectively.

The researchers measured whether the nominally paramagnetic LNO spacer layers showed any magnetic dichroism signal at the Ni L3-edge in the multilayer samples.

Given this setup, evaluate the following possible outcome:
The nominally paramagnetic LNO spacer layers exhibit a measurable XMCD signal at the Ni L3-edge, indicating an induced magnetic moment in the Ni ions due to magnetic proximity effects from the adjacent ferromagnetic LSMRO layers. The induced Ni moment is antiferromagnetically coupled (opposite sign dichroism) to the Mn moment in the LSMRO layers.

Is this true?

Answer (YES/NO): NO